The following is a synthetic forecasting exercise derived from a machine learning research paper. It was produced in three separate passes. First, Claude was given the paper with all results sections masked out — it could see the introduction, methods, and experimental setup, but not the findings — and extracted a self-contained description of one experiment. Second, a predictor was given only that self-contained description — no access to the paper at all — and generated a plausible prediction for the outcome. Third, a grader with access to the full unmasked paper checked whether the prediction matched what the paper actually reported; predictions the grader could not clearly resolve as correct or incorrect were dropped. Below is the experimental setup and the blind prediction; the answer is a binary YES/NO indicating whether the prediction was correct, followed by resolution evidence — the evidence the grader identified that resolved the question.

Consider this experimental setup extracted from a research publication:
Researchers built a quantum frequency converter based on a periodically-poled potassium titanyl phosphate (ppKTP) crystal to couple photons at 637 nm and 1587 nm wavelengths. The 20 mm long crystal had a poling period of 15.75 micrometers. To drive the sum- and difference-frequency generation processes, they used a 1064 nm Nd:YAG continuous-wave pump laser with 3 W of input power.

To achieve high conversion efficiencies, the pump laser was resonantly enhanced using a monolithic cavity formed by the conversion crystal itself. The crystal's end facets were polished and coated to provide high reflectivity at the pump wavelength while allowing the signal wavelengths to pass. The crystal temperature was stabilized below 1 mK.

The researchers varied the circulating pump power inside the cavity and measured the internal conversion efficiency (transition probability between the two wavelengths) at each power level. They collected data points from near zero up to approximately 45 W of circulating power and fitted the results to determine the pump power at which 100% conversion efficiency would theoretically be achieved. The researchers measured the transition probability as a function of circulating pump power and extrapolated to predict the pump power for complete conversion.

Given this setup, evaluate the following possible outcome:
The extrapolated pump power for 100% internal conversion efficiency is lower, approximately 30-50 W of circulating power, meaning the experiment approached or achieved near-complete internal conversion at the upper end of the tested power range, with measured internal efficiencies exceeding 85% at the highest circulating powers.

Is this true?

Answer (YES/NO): NO